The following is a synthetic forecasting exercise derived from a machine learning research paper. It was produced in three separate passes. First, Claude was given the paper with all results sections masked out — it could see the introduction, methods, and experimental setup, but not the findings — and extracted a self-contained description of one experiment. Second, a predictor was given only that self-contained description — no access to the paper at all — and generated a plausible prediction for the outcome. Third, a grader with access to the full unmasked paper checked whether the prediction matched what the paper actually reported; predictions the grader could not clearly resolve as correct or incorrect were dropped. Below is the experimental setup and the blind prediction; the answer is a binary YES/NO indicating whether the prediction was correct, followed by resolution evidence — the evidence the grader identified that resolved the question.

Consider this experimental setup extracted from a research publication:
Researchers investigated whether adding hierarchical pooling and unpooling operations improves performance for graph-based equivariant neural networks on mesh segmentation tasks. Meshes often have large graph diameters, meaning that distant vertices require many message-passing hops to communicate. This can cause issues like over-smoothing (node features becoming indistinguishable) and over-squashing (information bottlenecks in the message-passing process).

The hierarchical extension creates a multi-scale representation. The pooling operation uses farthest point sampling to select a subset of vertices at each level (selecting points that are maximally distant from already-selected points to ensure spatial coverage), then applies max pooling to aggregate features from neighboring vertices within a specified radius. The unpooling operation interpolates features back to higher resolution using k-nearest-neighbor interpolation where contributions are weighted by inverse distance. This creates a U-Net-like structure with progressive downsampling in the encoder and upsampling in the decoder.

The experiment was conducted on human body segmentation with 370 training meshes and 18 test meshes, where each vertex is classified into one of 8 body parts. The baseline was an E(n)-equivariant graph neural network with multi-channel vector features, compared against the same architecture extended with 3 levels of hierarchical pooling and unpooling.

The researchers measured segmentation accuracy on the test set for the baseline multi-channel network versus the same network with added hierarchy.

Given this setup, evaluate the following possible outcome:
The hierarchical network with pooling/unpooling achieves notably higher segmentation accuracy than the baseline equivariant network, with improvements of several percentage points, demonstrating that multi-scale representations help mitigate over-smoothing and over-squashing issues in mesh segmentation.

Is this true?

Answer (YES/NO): YES